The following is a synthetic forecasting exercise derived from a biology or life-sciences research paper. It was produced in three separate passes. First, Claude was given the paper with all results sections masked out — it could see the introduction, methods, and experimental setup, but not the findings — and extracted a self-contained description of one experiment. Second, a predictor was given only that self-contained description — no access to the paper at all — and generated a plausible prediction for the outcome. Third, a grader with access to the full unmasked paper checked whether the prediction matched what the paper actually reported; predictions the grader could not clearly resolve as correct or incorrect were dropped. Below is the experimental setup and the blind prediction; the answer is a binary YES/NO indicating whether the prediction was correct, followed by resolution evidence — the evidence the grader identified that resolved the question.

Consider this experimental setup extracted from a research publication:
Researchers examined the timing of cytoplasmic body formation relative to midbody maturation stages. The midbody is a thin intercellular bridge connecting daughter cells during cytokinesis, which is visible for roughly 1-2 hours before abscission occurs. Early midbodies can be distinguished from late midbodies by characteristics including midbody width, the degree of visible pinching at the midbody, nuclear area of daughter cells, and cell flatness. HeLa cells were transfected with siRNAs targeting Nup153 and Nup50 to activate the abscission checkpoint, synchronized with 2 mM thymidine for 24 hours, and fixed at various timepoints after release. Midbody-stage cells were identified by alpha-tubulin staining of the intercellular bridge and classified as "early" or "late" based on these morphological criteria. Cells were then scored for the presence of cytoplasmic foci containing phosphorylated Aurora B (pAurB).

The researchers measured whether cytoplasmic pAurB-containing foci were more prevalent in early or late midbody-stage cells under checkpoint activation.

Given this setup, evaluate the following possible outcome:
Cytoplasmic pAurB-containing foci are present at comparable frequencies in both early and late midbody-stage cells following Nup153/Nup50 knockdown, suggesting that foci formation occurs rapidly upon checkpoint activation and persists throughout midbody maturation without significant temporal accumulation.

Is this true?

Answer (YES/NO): NO